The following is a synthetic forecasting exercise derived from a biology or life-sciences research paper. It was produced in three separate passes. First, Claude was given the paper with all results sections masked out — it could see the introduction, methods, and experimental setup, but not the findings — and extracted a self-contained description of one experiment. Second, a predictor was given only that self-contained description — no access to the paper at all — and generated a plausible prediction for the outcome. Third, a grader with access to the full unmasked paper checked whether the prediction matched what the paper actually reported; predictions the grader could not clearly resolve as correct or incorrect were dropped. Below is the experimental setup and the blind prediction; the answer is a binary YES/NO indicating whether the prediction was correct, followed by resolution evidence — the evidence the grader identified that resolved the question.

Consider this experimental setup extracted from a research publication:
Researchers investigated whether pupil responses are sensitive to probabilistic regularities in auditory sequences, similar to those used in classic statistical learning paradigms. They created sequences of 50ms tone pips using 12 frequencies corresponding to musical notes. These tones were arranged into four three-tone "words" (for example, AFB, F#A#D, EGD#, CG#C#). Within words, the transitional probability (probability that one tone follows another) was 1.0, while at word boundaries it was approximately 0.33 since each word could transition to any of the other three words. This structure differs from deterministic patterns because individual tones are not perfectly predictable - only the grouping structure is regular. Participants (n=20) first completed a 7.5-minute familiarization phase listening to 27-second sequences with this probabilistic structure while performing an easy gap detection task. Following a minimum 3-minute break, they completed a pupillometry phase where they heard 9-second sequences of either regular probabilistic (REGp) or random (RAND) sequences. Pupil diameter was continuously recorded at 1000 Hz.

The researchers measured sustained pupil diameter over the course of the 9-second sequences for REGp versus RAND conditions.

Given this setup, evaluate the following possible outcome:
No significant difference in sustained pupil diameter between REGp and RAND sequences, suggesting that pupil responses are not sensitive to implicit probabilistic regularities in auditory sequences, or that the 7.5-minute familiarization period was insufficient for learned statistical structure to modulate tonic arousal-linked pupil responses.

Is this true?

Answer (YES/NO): NO